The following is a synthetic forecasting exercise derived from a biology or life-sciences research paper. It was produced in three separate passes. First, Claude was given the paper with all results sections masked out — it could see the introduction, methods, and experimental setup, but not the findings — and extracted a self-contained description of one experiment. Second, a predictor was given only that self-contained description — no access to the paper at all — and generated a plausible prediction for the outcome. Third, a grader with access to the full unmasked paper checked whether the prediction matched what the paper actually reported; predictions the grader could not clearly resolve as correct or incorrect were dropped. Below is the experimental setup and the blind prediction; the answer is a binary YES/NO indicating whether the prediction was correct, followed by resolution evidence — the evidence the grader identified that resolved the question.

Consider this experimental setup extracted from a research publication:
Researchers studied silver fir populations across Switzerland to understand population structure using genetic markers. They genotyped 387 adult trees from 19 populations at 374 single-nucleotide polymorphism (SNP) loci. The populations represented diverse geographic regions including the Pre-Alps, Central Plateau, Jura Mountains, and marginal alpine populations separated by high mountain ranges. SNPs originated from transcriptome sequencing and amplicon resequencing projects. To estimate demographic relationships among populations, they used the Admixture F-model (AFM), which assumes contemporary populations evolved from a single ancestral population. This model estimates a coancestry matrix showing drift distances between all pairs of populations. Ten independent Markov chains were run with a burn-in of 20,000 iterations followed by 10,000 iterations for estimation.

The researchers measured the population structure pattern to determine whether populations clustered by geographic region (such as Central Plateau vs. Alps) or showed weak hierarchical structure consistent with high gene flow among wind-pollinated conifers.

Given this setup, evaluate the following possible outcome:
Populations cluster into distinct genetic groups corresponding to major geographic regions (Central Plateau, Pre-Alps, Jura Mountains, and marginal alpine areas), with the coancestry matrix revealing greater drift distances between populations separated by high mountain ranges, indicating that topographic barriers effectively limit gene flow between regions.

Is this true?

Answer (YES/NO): NO